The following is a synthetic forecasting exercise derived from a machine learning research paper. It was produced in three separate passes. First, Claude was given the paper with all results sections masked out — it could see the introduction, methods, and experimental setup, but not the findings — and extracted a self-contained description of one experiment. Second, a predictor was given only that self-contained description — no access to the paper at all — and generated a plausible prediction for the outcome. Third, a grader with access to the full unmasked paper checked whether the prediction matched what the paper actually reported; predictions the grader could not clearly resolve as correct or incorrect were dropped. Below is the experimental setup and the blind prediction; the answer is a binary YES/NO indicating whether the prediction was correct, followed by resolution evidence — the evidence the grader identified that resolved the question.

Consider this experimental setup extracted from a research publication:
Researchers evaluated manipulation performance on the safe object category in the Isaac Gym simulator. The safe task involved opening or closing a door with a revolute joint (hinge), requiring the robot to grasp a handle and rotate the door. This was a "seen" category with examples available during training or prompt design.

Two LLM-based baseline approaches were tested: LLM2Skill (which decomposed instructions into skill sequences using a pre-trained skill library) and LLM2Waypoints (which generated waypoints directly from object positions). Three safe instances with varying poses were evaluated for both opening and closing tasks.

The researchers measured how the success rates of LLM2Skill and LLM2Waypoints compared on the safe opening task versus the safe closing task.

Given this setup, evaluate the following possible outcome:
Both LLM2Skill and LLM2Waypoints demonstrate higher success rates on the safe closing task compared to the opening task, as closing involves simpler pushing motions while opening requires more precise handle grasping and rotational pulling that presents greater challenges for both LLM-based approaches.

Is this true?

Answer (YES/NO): NO